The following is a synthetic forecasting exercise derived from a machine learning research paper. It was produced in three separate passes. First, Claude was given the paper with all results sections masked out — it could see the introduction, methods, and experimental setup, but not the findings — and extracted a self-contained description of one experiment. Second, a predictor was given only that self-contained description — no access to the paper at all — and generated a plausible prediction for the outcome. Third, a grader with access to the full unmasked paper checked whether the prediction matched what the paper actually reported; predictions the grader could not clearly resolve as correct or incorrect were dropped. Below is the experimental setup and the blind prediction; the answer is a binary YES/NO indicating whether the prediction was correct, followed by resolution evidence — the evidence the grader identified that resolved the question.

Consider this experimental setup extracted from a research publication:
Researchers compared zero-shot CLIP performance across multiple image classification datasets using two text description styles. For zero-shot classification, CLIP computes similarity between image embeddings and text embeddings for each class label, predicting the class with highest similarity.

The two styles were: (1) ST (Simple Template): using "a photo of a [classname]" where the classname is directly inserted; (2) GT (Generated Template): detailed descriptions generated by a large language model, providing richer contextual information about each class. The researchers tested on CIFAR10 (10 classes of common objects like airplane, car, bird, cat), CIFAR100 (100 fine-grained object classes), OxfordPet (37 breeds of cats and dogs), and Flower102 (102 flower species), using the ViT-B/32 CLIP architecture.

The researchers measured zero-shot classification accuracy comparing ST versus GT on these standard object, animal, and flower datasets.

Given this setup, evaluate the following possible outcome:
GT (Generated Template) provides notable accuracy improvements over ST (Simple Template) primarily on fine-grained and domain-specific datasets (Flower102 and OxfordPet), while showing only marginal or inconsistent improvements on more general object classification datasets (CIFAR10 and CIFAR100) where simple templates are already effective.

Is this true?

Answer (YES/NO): NO